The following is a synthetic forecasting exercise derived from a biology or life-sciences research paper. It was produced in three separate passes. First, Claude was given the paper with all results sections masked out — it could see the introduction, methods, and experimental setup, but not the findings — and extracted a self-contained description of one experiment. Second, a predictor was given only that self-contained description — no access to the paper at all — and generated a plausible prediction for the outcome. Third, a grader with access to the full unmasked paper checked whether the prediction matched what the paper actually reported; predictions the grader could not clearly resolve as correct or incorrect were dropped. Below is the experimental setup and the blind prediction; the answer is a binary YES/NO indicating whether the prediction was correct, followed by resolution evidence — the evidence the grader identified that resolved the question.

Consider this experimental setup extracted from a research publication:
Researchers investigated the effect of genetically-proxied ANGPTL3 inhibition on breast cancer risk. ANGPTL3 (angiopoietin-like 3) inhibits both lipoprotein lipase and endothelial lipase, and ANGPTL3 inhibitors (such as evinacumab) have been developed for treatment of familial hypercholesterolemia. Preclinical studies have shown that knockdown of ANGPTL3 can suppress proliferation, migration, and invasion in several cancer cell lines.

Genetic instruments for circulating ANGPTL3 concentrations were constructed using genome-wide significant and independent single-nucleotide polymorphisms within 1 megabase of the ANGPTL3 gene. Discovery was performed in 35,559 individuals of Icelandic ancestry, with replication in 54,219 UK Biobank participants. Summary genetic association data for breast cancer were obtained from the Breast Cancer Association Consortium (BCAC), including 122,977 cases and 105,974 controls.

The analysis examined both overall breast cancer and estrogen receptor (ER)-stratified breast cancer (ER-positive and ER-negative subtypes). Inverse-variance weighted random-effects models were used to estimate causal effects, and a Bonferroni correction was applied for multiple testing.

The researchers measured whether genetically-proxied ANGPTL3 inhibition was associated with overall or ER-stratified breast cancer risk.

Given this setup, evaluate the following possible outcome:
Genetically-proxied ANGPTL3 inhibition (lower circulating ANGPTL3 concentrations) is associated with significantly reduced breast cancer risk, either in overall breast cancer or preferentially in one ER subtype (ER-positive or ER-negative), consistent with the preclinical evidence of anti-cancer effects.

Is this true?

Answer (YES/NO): NO